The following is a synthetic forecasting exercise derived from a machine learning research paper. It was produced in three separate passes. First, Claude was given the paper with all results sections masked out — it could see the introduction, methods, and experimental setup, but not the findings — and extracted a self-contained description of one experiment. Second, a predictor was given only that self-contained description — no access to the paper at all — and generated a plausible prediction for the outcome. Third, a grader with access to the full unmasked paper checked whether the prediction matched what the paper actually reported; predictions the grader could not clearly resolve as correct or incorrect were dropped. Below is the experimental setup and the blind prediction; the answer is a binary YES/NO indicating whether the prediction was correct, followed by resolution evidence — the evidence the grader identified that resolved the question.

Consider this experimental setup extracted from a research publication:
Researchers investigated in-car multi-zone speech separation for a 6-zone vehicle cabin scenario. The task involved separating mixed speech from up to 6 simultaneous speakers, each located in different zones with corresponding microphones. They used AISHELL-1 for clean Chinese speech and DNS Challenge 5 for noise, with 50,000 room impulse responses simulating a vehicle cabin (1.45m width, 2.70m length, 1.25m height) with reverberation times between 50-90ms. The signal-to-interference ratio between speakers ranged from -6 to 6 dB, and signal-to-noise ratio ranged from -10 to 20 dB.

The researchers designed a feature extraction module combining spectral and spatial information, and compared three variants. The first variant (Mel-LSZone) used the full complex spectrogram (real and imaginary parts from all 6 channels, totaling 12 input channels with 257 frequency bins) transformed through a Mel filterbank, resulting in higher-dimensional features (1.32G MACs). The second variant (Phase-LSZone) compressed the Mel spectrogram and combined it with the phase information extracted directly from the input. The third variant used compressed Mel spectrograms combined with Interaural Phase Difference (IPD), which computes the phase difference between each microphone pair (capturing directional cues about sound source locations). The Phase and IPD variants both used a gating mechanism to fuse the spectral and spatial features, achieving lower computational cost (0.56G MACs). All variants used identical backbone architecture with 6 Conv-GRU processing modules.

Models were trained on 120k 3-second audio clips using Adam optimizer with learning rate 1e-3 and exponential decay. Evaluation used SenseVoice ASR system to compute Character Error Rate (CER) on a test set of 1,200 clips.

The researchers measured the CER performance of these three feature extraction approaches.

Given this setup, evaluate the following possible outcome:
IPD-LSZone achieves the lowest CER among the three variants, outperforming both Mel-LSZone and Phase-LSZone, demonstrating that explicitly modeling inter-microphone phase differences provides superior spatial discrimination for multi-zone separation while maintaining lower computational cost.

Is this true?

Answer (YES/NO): YES